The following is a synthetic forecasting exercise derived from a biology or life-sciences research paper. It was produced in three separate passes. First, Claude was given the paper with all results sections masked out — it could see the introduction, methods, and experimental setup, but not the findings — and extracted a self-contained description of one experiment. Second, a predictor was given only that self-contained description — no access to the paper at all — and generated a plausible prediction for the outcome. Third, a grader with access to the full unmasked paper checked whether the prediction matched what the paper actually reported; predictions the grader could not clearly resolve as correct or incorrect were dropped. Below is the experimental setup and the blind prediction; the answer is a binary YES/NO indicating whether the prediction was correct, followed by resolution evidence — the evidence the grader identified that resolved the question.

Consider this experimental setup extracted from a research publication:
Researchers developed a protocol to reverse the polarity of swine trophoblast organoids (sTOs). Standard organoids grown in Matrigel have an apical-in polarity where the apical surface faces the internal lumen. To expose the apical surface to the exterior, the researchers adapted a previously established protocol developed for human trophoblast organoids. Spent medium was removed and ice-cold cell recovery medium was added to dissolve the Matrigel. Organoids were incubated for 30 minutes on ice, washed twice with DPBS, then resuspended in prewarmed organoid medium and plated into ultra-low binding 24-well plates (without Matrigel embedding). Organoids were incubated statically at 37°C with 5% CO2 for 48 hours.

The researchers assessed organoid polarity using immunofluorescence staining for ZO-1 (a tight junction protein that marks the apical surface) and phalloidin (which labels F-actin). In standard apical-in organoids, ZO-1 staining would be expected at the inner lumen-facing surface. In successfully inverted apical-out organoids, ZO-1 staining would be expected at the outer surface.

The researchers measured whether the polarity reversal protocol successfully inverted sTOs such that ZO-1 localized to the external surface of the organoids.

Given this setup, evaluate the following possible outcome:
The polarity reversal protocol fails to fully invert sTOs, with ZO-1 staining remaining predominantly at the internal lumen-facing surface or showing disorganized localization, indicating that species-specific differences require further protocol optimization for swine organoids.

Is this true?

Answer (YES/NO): NO